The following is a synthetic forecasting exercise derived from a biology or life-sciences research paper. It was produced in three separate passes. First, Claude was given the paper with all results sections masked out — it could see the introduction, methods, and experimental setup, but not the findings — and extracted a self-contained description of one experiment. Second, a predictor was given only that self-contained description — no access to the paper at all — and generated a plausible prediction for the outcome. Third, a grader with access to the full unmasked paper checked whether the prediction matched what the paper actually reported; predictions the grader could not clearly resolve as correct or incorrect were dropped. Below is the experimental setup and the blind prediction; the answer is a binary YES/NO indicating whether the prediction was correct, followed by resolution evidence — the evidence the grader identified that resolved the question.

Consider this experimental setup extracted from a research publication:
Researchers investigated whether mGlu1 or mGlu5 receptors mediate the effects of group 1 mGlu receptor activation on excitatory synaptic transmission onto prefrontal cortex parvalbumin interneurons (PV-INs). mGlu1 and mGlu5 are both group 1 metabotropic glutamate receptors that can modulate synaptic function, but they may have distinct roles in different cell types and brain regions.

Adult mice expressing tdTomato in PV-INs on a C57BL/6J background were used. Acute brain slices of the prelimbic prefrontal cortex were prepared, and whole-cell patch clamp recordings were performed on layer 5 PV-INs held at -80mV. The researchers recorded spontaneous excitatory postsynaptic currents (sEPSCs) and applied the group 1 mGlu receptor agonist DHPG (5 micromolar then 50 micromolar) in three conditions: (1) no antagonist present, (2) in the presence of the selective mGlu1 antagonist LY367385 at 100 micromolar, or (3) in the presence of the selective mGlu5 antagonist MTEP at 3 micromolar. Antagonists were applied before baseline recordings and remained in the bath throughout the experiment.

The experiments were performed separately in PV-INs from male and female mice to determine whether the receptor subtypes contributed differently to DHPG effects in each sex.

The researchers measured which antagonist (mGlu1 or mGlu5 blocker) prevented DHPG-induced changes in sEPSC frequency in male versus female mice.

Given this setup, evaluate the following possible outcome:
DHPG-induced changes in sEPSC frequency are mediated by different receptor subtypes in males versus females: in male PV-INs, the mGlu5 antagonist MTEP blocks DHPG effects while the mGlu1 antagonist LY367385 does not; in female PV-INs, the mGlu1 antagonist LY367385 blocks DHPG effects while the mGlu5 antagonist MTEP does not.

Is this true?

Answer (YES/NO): NO